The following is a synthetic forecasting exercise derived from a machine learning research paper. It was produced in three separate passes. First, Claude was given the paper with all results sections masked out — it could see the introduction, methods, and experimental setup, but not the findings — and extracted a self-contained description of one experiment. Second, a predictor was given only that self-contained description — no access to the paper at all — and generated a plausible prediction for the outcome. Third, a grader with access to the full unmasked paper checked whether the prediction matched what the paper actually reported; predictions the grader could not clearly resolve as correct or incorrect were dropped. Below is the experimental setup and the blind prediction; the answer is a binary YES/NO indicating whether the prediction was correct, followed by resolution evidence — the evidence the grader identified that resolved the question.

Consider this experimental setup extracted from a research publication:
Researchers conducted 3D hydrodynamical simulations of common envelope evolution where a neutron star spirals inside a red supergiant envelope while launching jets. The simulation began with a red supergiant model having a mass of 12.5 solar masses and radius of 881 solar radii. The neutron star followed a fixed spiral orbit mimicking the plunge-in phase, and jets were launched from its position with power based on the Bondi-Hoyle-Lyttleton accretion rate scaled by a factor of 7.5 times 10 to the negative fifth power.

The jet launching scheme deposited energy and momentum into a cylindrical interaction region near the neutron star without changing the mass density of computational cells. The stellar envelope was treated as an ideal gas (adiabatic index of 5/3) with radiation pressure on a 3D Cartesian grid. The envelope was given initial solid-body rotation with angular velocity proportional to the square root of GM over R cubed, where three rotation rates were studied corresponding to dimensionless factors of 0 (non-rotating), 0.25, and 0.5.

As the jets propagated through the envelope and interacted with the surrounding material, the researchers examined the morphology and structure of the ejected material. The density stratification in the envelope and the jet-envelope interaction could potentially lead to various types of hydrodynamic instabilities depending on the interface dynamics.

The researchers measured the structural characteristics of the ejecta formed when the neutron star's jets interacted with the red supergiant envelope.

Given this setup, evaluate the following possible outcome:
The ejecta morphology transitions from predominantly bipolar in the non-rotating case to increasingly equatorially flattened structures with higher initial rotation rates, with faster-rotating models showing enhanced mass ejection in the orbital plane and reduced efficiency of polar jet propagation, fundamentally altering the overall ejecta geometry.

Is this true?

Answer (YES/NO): NO